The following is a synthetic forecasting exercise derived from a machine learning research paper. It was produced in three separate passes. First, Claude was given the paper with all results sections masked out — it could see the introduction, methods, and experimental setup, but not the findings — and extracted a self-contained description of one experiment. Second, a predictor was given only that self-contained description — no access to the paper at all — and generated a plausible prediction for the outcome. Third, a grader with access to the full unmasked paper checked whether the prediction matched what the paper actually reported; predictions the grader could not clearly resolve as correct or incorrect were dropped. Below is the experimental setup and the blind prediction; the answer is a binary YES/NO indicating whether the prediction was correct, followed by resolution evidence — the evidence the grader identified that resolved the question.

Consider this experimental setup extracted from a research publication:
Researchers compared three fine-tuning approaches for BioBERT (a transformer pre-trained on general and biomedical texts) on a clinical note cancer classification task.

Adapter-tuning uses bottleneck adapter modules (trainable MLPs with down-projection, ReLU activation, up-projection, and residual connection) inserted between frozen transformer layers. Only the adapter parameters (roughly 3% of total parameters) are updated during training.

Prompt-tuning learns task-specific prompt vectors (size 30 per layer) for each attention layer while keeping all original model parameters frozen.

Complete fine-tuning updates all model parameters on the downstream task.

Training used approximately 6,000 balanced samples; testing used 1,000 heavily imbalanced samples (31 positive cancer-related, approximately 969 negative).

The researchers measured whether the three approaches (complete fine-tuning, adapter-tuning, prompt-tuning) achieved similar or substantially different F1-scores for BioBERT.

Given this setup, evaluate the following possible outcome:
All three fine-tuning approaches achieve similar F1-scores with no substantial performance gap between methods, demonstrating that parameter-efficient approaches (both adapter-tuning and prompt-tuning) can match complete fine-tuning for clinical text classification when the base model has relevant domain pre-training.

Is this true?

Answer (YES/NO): YES